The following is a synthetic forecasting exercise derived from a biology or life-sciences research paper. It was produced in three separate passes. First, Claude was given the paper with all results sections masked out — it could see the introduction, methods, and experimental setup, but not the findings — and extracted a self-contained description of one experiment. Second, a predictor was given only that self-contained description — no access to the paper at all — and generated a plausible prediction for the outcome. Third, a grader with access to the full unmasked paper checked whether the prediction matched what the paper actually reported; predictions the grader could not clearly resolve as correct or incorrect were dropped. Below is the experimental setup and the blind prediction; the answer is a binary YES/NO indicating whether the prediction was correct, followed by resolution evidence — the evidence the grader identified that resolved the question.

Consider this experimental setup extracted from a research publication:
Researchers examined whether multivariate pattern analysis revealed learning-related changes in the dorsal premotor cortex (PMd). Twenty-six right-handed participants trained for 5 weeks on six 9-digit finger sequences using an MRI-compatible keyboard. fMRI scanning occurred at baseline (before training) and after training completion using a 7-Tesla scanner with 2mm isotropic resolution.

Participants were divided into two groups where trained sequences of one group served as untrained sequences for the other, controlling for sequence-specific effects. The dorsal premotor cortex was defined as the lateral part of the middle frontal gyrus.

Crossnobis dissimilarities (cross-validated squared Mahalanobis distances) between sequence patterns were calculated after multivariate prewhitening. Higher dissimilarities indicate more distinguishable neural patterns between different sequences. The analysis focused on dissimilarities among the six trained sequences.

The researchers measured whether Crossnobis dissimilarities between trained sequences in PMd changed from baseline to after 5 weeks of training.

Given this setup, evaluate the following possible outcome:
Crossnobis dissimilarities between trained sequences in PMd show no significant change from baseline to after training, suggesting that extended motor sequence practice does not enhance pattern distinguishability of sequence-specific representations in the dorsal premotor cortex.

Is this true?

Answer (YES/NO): NO